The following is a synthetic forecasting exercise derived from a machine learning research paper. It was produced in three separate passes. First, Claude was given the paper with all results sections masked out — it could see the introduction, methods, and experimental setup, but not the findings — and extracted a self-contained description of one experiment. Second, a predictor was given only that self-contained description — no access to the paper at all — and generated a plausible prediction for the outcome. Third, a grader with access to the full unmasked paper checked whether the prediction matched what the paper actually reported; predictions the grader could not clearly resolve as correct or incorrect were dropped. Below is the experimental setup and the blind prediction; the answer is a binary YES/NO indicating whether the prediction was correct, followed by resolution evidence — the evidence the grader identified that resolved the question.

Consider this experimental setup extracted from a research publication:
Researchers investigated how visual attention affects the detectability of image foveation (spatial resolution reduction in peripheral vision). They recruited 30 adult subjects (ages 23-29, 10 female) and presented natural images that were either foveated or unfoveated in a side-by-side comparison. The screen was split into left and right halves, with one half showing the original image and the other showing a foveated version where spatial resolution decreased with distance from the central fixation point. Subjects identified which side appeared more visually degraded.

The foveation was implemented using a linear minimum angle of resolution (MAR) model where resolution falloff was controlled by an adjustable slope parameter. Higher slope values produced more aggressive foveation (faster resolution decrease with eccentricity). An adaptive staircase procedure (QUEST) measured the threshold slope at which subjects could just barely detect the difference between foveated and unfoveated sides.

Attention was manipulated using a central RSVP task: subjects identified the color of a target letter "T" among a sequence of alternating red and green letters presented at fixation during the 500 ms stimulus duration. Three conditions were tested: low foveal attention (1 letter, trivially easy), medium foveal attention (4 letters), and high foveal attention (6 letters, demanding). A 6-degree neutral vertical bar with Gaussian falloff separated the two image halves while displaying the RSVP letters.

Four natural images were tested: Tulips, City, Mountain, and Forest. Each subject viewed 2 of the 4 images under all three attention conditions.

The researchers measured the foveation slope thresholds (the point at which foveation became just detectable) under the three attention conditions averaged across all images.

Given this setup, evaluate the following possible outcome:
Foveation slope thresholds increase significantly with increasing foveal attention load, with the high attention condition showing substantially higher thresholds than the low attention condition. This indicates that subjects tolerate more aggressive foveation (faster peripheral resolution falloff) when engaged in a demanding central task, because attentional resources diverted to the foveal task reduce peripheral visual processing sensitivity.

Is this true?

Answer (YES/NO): YES